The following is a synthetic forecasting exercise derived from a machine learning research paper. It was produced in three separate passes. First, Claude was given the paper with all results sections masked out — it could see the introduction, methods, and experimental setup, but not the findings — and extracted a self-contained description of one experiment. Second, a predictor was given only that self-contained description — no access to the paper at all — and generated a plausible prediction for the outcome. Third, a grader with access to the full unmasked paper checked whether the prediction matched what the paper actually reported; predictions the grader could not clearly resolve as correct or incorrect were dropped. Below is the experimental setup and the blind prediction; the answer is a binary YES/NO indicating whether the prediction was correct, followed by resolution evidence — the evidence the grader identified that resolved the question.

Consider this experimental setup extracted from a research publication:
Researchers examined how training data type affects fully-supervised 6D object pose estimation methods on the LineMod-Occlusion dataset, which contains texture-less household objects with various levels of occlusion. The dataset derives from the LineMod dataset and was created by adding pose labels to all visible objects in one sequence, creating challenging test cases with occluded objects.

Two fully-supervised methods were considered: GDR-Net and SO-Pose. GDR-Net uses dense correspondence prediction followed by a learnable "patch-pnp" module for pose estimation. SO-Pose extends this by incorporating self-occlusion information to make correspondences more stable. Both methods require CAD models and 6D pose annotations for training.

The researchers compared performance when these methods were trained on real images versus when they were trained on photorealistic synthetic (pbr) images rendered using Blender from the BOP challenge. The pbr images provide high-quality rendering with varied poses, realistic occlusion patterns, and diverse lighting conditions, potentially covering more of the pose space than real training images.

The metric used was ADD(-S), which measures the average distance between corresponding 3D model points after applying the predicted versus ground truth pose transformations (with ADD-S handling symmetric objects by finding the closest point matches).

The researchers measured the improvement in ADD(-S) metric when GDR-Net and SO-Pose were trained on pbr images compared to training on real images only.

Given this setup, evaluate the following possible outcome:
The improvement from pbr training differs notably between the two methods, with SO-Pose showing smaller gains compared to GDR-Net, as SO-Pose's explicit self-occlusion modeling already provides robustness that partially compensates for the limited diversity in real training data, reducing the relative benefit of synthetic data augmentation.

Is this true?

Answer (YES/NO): NO